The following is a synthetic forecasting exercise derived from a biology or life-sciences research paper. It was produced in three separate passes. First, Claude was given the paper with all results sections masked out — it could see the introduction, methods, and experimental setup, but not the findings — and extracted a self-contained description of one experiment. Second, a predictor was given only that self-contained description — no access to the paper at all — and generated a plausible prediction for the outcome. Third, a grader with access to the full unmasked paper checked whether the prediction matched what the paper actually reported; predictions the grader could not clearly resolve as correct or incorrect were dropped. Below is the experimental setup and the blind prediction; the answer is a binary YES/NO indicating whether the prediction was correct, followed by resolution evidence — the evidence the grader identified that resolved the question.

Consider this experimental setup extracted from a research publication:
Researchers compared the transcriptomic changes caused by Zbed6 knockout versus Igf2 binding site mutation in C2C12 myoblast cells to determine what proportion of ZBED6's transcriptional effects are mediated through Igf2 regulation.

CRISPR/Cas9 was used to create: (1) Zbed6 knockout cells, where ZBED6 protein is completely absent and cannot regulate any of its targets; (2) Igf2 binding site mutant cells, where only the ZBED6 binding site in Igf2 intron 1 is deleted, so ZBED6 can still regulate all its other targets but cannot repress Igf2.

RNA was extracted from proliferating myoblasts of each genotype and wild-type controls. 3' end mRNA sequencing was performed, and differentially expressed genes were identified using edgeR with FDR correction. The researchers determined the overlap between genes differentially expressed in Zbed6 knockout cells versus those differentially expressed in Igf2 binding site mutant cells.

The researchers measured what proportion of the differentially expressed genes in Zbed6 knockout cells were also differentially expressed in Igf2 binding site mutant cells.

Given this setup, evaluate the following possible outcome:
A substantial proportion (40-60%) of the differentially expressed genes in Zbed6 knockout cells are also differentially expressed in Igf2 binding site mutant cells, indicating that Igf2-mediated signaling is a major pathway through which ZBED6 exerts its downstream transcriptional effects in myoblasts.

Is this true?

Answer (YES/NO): NO